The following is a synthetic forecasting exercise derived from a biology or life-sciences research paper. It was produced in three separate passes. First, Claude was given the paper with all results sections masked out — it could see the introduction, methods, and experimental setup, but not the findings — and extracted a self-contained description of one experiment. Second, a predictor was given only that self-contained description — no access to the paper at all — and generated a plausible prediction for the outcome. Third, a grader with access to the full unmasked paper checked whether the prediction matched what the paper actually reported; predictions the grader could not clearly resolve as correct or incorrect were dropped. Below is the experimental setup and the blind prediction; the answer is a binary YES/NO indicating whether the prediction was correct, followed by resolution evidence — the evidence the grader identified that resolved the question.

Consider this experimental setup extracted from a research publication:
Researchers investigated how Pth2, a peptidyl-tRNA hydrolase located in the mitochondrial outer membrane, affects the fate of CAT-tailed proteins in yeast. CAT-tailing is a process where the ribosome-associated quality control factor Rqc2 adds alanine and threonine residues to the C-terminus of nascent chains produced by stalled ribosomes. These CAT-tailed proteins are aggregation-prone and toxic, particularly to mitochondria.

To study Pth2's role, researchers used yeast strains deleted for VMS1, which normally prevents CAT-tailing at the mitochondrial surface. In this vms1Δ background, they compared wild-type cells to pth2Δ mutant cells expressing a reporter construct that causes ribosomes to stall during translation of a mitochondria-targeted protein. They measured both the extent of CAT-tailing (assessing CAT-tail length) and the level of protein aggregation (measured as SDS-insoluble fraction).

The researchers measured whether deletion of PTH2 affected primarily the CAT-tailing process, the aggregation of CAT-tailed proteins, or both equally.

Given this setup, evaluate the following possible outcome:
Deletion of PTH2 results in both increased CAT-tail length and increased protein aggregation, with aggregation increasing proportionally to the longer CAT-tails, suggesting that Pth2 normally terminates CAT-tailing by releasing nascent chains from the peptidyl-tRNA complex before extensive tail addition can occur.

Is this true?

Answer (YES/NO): NO